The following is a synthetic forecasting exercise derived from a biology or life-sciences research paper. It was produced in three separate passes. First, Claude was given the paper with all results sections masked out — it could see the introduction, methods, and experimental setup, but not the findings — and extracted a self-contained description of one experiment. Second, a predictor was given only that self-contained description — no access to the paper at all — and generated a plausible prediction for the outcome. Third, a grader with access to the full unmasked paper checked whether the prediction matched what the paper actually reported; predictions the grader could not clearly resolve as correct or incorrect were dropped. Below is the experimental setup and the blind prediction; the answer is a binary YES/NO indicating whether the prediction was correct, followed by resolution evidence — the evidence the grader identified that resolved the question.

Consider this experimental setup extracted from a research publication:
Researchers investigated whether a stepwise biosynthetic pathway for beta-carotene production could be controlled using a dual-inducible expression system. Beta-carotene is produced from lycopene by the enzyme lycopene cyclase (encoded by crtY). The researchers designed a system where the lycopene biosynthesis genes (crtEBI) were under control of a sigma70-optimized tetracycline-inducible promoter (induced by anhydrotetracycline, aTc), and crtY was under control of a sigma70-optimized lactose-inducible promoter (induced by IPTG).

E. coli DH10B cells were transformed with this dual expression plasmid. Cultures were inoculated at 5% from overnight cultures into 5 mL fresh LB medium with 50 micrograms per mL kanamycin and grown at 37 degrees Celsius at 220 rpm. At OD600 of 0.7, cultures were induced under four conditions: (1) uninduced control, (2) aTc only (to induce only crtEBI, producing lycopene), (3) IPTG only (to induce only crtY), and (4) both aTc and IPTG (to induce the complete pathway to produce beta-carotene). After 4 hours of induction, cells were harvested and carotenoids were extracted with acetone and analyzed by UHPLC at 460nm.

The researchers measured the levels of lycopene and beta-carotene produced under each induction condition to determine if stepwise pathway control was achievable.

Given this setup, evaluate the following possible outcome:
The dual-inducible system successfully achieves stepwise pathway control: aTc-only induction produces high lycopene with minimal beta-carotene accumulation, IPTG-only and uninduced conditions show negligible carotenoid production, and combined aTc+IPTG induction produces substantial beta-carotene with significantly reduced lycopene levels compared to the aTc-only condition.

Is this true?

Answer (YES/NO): NO